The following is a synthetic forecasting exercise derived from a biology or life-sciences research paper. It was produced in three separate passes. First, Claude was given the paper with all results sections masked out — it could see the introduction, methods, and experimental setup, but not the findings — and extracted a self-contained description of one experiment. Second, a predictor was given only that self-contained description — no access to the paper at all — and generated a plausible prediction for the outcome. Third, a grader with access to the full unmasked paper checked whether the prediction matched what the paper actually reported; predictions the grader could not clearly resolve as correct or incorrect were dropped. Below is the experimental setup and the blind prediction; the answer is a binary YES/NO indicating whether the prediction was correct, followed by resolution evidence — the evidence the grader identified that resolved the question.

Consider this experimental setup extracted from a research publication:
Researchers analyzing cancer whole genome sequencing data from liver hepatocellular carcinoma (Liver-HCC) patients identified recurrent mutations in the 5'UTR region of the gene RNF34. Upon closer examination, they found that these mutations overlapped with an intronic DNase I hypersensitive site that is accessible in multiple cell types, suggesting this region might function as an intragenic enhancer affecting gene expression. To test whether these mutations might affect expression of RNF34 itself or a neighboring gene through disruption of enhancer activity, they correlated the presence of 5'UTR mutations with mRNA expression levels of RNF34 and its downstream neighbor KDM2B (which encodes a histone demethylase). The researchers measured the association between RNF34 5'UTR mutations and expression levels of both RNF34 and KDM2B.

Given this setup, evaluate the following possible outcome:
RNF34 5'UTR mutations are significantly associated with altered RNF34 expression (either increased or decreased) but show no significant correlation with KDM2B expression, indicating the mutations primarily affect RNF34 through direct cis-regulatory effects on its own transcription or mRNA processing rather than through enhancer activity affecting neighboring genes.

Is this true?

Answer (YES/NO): NO